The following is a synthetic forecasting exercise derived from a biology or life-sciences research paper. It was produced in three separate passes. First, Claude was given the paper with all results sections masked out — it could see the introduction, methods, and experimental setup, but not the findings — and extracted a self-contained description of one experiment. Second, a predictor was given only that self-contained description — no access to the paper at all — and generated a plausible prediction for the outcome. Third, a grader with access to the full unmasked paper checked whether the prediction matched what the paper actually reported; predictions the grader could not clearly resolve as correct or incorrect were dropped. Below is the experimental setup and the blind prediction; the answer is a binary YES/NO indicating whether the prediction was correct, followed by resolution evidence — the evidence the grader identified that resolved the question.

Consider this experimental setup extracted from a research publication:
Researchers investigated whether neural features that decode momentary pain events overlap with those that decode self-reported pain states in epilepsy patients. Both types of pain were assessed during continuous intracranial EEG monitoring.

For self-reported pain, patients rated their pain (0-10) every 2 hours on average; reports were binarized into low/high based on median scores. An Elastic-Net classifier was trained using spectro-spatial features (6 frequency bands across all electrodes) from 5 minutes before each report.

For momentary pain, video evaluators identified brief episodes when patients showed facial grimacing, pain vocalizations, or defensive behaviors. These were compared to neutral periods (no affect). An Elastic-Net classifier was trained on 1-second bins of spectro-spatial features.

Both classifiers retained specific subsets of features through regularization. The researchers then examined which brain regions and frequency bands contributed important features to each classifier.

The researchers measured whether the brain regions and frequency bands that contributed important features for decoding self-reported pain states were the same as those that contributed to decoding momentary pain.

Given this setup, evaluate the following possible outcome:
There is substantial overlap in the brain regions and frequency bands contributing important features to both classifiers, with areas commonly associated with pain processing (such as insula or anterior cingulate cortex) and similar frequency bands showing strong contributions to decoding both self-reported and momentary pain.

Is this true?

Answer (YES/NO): NO